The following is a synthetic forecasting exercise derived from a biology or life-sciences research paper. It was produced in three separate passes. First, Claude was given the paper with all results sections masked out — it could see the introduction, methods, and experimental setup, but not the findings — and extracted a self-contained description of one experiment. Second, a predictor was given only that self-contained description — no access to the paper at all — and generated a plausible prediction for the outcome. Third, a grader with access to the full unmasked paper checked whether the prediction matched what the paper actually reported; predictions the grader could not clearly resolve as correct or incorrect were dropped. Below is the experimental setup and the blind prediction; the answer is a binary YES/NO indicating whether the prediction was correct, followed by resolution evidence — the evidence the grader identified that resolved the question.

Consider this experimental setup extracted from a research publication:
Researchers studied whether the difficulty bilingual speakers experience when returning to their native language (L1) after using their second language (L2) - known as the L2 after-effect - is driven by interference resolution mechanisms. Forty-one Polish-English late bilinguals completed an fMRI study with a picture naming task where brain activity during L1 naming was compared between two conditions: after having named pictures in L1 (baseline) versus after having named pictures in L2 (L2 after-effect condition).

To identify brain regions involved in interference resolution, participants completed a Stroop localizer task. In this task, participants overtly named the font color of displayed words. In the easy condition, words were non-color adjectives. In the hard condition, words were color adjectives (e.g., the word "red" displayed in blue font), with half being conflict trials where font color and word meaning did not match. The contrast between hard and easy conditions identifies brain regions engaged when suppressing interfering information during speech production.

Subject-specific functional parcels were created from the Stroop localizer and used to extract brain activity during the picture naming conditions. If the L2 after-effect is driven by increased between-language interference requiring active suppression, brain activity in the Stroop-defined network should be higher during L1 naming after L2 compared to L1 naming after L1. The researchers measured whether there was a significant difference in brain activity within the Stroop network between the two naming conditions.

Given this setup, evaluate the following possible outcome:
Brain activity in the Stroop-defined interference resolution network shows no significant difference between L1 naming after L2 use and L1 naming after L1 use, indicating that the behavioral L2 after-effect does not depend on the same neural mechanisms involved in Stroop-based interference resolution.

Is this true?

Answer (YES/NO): YES